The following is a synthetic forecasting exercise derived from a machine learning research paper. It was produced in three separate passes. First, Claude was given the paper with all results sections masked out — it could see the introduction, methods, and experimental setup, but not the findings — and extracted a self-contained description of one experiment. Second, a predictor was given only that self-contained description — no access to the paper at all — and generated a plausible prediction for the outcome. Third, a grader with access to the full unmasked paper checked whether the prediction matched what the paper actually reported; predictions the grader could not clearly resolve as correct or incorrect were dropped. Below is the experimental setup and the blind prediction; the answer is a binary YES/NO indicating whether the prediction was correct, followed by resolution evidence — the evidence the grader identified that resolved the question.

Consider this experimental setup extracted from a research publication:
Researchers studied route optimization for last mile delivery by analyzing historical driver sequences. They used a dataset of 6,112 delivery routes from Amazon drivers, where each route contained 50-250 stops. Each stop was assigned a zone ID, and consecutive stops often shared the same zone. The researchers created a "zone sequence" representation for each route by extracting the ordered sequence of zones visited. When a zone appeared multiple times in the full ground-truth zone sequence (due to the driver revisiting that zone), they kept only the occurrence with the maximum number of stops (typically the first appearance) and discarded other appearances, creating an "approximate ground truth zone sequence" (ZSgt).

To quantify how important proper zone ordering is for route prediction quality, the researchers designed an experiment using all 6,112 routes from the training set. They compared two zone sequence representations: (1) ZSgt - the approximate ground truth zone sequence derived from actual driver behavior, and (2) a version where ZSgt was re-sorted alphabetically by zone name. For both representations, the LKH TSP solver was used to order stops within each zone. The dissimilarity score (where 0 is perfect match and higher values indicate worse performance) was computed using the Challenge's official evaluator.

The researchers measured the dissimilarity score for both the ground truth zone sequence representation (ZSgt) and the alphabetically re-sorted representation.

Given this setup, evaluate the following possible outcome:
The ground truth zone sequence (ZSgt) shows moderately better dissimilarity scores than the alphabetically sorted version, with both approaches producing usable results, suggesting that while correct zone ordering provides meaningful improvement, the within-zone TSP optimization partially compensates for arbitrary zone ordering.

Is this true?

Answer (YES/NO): NO